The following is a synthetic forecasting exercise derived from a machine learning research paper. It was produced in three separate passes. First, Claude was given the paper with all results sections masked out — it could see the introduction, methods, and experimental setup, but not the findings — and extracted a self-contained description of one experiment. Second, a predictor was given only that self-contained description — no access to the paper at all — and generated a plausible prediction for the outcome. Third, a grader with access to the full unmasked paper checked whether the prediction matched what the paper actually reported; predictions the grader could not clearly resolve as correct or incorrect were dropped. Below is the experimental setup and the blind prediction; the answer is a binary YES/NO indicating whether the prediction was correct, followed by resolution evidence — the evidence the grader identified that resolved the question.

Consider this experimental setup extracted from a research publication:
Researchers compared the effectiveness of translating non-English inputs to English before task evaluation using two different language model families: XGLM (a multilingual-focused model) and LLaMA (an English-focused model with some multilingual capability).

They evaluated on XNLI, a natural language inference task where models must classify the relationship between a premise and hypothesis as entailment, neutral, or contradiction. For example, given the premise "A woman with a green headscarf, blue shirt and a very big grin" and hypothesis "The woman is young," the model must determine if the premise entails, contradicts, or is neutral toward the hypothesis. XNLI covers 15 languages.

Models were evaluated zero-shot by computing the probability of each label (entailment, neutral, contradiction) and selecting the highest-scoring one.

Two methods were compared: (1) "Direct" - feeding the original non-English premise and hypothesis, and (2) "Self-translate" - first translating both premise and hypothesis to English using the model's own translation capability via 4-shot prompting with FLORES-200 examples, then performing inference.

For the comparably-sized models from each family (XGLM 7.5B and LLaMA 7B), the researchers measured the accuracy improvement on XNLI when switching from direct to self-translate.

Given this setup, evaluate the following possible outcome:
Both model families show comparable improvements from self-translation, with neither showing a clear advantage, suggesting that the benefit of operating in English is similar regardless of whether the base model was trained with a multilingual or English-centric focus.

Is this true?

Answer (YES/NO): YES